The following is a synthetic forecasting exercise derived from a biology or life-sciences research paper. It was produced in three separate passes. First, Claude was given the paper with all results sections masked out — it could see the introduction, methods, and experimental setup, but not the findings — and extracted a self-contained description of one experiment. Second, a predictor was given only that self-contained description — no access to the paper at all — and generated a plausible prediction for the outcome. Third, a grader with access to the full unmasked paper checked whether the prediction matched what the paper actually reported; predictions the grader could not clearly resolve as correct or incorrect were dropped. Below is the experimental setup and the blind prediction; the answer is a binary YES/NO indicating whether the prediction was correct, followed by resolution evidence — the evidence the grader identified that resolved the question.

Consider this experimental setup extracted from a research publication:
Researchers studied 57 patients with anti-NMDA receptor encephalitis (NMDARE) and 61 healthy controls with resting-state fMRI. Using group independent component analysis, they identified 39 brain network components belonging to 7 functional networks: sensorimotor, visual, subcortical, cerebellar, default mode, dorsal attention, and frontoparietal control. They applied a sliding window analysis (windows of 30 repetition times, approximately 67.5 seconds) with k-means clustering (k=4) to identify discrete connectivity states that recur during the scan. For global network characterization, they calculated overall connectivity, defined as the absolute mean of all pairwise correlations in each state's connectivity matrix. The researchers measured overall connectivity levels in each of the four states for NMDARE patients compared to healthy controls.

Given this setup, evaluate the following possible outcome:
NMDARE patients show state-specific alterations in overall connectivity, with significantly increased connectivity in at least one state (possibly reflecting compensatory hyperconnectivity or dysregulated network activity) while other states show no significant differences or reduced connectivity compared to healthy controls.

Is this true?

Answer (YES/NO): NO